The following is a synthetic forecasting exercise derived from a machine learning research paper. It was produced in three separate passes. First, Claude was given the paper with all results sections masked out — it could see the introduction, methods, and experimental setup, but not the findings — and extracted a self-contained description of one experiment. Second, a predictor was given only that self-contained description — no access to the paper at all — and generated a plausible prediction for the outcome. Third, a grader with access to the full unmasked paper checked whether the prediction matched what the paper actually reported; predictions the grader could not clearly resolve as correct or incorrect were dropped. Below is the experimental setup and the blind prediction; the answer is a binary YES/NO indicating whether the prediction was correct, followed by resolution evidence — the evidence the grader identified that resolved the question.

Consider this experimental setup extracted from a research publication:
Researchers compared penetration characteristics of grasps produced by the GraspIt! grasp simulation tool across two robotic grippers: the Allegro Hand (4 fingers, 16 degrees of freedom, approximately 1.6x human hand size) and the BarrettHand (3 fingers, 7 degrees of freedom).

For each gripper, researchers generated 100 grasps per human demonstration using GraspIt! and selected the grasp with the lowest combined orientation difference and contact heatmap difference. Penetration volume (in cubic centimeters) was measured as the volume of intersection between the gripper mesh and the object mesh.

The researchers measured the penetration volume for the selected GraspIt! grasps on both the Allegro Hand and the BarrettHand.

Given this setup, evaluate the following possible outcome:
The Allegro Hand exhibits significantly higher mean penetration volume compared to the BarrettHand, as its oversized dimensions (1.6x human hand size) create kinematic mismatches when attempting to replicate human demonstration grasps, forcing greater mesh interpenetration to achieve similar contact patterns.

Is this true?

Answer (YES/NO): YES